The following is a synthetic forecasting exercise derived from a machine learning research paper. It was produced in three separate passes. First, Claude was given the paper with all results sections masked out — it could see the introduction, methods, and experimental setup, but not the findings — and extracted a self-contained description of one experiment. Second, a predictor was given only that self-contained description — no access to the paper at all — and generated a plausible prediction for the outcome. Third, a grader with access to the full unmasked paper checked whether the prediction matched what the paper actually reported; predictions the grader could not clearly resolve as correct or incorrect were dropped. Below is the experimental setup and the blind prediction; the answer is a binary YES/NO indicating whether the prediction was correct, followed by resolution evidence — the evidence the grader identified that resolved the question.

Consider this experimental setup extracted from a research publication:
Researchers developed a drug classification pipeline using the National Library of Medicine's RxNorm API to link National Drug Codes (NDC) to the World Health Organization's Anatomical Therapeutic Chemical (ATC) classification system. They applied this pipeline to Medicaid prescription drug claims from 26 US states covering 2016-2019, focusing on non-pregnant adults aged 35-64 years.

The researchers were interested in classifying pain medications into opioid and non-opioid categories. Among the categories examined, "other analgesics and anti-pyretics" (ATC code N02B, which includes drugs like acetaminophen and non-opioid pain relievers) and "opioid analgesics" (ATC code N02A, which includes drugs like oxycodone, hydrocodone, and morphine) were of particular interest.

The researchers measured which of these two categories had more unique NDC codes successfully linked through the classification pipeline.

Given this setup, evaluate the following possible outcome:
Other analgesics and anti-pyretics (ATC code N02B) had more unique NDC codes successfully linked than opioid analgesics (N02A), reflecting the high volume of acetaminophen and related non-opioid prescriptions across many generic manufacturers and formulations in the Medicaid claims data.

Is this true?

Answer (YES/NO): YES